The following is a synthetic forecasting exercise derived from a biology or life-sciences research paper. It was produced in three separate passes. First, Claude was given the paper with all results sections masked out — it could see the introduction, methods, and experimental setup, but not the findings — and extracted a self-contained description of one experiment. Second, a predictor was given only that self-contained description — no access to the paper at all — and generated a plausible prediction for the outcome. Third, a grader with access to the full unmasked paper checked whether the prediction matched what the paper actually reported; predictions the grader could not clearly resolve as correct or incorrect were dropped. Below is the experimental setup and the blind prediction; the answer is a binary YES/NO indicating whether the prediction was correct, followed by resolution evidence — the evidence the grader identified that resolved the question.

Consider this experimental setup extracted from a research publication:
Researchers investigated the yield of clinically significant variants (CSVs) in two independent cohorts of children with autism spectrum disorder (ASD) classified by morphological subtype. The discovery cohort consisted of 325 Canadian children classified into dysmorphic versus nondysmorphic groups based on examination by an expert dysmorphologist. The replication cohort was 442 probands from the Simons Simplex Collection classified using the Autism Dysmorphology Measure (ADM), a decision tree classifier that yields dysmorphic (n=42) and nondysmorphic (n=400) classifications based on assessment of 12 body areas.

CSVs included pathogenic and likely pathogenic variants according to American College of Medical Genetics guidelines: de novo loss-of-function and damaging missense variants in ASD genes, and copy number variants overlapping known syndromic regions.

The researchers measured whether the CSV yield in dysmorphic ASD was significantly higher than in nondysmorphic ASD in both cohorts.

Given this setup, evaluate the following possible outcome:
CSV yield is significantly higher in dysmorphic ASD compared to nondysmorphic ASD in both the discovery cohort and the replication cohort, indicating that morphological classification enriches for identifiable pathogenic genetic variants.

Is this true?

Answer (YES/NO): YES